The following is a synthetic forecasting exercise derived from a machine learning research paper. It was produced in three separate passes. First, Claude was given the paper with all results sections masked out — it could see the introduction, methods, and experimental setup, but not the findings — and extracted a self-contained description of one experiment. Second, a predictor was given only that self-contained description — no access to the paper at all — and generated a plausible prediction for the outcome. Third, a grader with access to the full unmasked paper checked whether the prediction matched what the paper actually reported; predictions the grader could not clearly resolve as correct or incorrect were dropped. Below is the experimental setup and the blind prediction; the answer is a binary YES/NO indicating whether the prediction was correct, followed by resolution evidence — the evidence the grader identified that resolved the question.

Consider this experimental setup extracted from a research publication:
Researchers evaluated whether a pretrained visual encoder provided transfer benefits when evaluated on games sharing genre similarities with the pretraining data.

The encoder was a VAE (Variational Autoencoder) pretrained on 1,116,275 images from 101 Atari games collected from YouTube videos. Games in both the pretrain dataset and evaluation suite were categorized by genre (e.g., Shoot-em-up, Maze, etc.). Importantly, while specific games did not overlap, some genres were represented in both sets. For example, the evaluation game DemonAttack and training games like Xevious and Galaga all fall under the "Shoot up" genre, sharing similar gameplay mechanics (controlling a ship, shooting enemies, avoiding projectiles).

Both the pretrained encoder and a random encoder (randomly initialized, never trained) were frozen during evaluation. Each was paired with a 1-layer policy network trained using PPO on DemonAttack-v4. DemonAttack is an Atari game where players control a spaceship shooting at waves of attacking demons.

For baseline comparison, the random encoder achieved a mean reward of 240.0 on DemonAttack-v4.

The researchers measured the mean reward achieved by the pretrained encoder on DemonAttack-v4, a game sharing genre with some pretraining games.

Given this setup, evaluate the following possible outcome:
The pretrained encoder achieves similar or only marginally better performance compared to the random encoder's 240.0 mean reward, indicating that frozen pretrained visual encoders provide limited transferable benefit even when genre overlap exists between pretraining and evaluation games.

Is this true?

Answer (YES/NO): NO